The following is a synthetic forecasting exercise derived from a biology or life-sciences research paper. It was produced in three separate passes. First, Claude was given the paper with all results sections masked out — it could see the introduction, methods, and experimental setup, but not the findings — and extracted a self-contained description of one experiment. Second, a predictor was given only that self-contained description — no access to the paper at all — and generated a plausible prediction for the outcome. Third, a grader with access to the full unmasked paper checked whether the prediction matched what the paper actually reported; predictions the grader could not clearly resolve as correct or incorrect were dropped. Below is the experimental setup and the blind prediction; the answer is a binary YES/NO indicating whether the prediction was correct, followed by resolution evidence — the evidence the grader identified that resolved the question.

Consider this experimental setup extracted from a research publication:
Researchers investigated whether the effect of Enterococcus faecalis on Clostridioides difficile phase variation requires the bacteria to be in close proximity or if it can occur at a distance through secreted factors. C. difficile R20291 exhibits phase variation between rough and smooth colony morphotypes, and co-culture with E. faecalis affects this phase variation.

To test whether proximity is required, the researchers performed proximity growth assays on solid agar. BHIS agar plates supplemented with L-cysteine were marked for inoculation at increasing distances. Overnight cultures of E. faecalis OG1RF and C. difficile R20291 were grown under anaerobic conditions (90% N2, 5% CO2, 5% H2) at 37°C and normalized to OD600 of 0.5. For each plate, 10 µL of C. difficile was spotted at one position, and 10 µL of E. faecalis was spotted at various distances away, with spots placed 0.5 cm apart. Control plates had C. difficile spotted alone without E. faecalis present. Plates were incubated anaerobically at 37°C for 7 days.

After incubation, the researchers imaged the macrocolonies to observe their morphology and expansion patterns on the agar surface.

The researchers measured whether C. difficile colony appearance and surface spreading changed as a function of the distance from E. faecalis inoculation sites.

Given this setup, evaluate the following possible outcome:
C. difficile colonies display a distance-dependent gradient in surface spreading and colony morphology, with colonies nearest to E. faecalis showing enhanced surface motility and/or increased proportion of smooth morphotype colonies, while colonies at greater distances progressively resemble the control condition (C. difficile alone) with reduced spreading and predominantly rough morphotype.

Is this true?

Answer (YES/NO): NO